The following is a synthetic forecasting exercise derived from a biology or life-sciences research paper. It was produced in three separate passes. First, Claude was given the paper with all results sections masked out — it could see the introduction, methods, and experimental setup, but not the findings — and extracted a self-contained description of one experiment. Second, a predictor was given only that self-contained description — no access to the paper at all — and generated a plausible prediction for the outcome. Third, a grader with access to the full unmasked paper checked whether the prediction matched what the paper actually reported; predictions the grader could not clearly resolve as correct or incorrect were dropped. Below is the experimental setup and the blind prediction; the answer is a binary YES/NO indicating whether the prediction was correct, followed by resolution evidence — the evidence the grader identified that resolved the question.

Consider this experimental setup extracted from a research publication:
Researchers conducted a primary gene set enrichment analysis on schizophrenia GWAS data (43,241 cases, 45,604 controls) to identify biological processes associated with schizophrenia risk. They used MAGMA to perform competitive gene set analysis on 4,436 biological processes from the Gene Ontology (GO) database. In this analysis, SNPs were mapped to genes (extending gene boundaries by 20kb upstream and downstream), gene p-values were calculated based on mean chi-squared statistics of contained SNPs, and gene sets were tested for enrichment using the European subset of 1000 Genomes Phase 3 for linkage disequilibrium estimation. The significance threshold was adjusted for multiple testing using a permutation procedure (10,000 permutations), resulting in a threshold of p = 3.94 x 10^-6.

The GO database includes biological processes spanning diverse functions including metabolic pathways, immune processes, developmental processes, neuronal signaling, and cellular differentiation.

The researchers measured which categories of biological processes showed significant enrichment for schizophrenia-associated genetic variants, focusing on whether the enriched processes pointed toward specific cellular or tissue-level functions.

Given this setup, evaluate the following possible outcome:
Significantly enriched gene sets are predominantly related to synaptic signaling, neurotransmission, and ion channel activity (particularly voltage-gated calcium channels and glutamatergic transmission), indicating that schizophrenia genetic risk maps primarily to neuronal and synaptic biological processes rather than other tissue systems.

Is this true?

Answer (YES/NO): NO